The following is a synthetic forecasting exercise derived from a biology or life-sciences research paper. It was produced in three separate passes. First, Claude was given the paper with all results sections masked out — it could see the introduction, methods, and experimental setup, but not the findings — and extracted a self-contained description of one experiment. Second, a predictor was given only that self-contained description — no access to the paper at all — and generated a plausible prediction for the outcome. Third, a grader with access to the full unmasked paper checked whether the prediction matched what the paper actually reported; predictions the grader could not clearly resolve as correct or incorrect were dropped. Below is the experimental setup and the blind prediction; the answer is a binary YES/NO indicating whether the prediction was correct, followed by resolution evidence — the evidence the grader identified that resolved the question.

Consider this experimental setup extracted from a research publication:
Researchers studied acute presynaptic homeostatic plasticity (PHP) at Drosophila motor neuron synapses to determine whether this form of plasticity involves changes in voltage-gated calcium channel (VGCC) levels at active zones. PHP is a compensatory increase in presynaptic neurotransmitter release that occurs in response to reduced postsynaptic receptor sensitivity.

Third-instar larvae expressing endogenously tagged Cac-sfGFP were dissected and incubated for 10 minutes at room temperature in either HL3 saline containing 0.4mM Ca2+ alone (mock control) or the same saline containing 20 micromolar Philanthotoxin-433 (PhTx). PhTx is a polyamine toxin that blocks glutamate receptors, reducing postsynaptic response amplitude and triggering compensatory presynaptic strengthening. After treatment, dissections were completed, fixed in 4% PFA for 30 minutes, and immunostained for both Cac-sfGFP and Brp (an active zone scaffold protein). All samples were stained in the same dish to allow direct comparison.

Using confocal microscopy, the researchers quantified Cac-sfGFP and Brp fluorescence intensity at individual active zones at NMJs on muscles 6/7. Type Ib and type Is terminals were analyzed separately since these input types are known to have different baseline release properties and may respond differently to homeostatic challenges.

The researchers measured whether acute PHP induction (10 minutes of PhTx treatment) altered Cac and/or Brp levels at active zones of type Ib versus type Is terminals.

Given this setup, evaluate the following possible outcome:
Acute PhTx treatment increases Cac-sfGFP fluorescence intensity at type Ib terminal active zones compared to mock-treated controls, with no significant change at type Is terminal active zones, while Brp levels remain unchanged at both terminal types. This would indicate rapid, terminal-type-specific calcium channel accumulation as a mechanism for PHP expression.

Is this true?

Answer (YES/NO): NO